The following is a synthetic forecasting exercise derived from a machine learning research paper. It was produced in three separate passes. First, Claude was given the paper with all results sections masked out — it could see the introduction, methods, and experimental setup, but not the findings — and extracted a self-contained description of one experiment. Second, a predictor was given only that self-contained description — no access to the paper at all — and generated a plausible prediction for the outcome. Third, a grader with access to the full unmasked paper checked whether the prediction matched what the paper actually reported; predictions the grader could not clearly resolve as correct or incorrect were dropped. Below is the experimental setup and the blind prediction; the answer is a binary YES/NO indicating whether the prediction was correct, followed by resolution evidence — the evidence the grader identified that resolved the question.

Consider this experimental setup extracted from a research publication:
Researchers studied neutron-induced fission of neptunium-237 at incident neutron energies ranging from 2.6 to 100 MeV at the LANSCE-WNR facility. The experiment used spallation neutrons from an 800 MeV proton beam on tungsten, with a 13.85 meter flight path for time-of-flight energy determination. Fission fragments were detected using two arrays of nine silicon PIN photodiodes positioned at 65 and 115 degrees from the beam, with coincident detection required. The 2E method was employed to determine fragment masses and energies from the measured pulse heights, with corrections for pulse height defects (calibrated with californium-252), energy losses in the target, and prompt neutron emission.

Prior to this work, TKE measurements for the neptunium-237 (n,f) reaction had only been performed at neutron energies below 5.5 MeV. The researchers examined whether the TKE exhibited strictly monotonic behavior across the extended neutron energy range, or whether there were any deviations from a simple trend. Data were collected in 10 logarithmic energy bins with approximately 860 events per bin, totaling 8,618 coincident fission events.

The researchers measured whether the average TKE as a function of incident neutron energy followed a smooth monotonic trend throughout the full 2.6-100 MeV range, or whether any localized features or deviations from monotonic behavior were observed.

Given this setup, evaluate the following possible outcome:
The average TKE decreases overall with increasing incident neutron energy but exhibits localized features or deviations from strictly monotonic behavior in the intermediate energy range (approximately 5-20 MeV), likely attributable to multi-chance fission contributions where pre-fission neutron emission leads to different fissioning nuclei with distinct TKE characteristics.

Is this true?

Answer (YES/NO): NO